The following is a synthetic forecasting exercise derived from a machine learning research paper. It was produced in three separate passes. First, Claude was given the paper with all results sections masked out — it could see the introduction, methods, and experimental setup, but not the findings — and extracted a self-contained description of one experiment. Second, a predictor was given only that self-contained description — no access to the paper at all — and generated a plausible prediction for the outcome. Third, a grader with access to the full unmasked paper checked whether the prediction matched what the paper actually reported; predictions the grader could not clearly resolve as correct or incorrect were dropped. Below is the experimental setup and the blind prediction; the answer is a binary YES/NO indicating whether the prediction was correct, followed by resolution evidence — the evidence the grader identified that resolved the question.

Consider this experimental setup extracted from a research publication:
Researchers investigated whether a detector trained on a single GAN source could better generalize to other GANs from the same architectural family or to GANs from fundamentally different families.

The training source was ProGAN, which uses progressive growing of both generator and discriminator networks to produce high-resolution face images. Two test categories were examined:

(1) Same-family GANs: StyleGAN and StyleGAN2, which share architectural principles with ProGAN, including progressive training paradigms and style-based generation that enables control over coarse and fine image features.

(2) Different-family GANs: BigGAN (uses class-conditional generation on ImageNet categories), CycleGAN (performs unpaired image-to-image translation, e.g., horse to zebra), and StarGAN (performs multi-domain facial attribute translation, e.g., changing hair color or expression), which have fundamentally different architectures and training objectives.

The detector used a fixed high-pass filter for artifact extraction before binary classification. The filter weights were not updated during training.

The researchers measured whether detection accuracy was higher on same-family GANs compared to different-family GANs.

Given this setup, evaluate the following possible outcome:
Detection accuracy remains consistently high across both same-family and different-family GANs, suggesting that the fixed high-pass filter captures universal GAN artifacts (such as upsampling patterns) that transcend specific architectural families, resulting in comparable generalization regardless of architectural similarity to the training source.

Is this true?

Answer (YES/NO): NO